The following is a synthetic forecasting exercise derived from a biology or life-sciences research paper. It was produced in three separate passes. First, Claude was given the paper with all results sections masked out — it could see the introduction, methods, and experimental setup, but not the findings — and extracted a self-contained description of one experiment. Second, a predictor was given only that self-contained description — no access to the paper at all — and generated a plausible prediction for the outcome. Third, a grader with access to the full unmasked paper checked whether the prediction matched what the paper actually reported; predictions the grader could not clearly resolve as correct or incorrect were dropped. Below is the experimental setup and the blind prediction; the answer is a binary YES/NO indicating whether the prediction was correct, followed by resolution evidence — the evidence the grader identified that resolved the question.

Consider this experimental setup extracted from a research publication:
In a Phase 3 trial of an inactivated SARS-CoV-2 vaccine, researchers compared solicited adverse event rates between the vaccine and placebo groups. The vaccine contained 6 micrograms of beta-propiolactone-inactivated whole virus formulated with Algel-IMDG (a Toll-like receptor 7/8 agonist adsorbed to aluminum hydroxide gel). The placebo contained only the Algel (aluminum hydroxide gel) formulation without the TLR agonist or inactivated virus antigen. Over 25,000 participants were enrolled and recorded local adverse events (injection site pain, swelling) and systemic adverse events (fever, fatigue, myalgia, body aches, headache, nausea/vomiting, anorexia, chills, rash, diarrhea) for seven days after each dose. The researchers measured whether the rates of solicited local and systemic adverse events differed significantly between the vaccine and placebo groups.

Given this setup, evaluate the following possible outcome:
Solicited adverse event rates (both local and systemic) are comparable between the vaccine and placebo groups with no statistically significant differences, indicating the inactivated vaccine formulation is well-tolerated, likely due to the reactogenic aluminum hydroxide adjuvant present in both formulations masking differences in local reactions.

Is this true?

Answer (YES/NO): YES